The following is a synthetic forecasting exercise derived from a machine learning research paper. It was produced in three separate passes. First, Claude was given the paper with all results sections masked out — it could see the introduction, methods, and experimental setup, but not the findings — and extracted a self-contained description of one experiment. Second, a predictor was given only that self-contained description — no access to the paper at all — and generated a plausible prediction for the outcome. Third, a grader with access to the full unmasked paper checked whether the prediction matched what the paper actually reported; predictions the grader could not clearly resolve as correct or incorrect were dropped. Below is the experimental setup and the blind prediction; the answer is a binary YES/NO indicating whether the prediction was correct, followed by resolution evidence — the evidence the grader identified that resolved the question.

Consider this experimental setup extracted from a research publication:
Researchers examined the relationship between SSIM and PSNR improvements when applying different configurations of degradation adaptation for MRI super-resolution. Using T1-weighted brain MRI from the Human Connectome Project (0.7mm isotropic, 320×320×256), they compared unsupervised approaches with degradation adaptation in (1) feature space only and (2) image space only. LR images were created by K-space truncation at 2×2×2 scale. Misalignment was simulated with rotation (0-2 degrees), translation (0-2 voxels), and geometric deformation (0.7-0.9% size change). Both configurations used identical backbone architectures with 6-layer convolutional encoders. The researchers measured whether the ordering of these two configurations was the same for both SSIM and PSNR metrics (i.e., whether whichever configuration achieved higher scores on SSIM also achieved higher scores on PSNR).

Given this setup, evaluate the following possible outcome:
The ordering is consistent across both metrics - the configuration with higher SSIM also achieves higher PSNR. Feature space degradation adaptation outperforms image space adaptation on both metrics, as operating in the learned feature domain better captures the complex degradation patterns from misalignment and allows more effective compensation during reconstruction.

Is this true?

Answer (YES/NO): NO